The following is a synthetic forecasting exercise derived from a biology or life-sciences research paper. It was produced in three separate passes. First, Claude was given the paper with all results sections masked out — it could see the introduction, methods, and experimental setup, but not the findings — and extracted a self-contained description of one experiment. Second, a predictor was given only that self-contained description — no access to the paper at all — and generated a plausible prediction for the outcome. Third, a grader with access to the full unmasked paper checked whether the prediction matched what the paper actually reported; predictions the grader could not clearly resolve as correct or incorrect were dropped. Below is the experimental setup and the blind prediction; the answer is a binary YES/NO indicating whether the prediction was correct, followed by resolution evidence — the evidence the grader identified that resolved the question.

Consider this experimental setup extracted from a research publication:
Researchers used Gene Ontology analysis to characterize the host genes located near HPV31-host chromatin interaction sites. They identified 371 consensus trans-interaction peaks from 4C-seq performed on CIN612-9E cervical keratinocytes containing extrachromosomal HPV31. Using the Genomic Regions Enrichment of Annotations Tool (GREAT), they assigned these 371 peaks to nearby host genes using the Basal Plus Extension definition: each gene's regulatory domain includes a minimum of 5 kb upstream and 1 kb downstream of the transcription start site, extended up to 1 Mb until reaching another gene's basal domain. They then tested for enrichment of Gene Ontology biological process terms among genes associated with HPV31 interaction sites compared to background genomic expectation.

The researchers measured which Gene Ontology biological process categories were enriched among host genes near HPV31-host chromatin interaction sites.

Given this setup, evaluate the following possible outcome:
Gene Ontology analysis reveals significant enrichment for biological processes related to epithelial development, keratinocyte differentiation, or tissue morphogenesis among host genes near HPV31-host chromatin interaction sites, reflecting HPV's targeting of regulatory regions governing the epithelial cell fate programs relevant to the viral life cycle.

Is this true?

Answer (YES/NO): YES